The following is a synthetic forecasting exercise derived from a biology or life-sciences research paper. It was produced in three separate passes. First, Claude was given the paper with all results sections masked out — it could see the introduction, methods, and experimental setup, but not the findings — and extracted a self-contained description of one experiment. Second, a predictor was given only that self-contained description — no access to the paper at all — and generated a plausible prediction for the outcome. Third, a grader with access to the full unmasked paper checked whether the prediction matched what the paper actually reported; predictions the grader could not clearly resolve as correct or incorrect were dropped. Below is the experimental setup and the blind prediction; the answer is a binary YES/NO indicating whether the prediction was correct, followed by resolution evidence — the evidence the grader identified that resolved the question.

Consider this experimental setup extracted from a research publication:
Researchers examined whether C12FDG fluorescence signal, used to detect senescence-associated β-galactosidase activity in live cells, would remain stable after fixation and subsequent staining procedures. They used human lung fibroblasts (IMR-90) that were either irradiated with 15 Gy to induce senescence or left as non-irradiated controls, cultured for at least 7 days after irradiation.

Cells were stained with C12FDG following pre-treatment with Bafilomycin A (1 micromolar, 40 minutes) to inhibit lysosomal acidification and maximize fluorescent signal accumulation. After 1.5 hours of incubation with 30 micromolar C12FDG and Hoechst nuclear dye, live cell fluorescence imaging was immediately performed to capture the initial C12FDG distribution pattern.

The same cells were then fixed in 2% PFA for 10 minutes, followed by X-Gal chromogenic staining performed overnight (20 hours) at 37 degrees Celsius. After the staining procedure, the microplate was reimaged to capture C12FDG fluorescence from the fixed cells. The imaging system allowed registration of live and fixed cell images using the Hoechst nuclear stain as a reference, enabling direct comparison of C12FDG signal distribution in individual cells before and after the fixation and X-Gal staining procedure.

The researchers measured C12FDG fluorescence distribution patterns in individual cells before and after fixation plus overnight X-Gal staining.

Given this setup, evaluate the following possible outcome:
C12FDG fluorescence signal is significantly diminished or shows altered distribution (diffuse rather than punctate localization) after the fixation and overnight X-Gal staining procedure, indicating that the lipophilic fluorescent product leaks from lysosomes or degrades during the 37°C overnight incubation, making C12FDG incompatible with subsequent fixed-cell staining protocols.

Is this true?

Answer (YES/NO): YES